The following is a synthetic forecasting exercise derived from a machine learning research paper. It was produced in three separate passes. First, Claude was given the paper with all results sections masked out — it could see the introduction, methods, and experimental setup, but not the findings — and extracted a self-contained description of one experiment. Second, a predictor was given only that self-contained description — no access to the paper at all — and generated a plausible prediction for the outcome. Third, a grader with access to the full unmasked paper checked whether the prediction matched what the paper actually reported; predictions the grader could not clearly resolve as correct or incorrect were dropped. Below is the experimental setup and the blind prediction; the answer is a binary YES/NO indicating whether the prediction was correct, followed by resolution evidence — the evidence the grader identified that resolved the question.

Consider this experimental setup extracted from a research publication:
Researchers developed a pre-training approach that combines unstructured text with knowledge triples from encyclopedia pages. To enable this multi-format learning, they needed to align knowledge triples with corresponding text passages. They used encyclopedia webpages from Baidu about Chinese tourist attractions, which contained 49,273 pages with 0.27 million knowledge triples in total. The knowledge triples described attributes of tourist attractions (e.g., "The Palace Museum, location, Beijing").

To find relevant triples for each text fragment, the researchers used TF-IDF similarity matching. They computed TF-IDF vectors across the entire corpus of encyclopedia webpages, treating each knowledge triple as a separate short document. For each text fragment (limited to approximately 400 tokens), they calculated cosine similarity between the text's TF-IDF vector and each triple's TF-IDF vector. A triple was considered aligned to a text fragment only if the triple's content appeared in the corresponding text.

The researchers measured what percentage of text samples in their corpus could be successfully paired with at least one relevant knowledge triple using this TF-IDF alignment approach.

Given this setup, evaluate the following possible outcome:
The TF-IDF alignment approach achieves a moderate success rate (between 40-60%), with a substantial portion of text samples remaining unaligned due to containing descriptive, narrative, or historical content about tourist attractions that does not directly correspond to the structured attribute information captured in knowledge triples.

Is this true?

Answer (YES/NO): NO